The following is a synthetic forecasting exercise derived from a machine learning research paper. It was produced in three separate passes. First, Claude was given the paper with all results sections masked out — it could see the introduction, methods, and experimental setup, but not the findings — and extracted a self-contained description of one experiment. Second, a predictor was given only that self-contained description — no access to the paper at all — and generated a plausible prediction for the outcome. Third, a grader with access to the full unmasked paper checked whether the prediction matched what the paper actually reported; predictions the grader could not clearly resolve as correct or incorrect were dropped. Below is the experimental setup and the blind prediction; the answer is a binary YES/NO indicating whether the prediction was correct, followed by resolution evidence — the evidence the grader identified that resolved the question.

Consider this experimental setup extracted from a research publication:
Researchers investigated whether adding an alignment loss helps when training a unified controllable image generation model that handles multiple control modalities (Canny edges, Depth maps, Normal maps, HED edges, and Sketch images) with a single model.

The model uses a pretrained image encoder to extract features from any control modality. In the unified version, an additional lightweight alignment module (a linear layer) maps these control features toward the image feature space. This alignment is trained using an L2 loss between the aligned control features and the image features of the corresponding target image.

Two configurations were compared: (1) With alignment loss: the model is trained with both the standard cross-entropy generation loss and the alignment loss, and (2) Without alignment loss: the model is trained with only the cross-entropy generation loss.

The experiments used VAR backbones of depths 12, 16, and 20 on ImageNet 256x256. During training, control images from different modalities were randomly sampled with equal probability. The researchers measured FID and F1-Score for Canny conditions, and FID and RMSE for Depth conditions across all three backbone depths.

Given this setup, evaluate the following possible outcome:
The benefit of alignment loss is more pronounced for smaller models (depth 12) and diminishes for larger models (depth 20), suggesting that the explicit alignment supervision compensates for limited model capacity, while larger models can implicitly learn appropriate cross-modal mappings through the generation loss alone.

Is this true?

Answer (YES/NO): YES